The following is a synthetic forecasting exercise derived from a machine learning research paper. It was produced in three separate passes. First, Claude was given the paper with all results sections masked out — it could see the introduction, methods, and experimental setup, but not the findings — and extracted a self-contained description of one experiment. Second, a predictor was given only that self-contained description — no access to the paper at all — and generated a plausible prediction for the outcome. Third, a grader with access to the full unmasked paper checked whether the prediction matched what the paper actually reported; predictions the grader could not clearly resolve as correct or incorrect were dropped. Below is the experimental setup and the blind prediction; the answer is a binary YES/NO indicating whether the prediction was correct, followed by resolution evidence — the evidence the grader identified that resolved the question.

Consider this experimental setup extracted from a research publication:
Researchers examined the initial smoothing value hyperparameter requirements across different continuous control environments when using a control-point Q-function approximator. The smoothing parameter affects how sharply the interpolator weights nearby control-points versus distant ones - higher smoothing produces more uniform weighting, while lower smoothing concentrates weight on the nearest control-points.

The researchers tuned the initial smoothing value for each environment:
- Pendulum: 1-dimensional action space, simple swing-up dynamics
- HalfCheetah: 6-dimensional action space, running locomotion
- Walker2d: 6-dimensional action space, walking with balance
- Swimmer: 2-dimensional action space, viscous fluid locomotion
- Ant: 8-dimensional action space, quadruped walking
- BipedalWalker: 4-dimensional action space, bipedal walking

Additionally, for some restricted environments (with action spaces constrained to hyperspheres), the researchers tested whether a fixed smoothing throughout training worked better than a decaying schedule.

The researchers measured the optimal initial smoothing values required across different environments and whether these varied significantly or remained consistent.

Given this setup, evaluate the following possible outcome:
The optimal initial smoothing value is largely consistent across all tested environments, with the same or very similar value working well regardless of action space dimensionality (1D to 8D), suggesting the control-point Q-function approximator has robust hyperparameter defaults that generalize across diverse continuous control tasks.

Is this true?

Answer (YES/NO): NO